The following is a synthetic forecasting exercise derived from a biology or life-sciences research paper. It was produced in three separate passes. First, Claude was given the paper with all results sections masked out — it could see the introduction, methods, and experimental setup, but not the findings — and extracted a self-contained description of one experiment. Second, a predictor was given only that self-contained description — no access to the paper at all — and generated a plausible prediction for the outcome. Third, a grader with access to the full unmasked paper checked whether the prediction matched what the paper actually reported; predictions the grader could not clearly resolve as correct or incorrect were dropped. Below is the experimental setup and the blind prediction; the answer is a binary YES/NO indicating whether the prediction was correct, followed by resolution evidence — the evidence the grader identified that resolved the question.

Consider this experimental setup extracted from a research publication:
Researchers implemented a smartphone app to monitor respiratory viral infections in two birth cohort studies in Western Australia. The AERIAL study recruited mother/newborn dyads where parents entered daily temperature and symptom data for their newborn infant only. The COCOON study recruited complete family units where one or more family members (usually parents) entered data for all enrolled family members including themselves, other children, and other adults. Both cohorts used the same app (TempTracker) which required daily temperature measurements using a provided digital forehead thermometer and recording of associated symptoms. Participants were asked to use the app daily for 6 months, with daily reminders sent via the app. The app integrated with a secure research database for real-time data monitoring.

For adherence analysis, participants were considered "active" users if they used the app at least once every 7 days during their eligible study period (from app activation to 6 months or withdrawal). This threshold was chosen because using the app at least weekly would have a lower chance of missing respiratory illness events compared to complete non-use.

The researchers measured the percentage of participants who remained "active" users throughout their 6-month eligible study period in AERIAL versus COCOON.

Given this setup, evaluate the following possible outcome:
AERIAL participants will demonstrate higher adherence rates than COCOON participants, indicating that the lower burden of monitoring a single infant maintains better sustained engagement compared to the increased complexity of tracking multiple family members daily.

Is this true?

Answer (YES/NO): YES